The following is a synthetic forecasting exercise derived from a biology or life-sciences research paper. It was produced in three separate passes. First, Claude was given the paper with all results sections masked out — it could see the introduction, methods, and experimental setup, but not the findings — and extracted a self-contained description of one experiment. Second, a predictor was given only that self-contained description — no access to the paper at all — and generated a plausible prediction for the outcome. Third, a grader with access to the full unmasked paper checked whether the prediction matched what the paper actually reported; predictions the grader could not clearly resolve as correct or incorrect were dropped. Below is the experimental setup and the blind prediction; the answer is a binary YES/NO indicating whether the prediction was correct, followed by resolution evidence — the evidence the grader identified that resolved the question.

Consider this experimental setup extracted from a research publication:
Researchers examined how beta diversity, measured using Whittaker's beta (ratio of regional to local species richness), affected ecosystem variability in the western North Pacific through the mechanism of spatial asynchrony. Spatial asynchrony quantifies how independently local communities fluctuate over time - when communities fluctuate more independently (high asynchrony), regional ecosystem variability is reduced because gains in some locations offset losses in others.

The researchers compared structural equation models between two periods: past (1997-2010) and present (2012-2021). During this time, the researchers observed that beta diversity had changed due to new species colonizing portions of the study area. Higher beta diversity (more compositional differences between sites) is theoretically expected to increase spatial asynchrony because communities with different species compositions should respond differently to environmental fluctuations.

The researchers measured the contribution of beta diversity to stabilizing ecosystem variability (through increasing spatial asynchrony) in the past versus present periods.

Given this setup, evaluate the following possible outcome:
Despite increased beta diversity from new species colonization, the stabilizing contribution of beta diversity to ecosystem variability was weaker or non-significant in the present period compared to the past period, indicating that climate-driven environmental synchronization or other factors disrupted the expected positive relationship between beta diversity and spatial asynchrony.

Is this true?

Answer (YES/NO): NO